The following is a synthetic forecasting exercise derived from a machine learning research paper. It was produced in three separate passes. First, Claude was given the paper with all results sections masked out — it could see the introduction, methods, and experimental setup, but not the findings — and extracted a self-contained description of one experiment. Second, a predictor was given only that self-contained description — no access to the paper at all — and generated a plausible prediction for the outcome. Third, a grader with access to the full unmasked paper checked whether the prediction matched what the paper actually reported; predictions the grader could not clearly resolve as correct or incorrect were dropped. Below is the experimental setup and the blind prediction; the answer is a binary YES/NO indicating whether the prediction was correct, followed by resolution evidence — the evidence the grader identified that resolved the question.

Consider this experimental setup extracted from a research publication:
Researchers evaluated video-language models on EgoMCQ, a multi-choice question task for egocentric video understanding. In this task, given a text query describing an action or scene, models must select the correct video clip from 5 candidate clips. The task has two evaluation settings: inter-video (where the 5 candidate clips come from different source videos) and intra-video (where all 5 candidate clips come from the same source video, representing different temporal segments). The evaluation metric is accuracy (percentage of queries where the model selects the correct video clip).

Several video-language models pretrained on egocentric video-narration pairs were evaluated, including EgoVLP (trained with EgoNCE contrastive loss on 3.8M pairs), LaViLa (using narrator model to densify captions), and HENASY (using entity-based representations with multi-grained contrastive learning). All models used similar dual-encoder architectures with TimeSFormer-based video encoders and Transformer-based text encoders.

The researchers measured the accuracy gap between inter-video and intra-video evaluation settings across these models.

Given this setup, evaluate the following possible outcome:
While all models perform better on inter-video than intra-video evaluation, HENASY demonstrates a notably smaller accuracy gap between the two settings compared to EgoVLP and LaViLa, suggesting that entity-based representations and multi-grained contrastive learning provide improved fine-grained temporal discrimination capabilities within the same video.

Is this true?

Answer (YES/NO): NO